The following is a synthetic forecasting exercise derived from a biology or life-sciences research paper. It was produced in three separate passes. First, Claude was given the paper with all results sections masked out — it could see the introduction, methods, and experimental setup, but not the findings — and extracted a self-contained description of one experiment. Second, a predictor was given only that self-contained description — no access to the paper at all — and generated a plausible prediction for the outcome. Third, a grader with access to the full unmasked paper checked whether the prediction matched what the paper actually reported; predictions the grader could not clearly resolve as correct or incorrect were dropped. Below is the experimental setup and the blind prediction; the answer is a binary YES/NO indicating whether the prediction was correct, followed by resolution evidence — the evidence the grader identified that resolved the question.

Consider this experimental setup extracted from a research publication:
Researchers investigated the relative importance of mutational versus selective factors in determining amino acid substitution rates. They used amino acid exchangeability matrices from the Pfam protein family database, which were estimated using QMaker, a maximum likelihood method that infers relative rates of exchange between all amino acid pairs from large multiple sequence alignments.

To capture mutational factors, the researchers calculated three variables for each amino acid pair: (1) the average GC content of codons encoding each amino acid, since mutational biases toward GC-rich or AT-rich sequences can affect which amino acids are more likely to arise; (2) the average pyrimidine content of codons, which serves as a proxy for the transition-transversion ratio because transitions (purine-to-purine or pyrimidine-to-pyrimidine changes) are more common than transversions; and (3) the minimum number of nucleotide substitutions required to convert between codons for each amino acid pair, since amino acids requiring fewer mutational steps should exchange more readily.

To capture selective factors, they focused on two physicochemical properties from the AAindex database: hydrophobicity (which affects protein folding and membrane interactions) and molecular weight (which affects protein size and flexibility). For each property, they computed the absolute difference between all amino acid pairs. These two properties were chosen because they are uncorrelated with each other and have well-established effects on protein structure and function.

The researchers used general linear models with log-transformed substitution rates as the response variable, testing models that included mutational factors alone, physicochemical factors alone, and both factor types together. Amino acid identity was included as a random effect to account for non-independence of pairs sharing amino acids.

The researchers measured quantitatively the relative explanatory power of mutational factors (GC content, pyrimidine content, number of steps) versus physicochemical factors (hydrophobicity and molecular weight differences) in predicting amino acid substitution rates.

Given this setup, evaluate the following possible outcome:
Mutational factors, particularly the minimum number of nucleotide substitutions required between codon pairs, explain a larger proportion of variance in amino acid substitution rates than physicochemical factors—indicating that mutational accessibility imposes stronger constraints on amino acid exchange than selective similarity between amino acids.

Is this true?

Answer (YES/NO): NO